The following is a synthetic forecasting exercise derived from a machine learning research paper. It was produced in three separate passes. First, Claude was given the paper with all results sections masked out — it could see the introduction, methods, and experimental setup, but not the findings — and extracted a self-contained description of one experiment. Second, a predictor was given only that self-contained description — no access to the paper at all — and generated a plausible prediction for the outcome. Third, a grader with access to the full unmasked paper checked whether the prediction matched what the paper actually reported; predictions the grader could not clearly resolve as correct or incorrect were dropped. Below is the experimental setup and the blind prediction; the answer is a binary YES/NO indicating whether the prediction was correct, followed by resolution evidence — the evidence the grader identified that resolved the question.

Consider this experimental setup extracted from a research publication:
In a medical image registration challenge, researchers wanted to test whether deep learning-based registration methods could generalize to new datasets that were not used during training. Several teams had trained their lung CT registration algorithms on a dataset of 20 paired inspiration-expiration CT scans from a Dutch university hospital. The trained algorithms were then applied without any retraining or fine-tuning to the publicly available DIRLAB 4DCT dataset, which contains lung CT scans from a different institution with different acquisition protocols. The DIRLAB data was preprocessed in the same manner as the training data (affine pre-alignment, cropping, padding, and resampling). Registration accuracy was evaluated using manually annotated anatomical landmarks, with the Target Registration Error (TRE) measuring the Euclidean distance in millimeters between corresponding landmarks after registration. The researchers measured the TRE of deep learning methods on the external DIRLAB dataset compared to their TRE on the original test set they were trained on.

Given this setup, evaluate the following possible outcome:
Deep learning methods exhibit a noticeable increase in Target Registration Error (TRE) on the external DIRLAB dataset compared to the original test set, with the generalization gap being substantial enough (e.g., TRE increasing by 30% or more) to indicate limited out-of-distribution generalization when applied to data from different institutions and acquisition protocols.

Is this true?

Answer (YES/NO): NO